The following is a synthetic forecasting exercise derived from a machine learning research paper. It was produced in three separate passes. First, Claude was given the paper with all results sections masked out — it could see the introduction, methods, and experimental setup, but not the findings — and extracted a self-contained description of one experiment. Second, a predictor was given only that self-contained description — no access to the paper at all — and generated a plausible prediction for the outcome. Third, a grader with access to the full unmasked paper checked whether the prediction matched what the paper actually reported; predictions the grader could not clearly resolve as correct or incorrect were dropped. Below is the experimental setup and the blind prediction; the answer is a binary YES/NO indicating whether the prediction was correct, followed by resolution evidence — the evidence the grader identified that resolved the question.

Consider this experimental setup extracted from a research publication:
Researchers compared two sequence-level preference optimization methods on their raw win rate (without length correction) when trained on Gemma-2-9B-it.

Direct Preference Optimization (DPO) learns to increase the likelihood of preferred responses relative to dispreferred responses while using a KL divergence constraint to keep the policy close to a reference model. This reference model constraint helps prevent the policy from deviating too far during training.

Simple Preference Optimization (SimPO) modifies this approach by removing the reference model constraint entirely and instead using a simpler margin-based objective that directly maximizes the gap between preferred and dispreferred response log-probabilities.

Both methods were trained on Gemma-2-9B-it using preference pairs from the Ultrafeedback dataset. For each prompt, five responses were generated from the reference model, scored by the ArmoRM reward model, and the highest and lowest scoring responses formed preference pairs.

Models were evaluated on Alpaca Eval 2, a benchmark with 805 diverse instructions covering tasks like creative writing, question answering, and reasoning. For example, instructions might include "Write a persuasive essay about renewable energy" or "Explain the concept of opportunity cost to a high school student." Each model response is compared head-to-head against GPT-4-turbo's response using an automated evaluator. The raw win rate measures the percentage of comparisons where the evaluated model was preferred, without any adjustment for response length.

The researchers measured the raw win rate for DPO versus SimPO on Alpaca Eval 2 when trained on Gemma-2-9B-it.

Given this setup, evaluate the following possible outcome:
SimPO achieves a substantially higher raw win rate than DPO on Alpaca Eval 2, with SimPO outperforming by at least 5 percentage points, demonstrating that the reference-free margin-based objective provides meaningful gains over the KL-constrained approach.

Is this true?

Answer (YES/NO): NO